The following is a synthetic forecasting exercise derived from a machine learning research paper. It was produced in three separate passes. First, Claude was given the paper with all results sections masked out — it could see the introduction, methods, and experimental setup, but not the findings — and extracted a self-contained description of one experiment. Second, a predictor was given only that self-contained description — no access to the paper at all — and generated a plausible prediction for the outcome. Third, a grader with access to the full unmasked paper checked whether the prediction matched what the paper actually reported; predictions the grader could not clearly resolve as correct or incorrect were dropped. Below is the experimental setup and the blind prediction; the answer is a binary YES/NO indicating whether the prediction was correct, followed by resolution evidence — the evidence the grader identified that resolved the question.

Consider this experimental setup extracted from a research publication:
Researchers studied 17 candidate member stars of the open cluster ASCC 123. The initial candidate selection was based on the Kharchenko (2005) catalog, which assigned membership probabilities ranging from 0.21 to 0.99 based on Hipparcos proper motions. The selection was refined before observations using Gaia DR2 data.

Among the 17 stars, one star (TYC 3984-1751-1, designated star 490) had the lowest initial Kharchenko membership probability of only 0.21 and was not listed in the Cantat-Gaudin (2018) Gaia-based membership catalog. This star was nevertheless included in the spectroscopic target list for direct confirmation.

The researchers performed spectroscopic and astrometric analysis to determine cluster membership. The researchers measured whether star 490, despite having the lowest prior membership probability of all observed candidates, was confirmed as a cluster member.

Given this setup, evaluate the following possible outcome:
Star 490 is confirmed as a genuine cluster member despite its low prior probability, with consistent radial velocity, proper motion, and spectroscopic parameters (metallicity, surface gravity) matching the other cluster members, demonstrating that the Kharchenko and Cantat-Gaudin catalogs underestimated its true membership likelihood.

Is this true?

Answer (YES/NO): NO